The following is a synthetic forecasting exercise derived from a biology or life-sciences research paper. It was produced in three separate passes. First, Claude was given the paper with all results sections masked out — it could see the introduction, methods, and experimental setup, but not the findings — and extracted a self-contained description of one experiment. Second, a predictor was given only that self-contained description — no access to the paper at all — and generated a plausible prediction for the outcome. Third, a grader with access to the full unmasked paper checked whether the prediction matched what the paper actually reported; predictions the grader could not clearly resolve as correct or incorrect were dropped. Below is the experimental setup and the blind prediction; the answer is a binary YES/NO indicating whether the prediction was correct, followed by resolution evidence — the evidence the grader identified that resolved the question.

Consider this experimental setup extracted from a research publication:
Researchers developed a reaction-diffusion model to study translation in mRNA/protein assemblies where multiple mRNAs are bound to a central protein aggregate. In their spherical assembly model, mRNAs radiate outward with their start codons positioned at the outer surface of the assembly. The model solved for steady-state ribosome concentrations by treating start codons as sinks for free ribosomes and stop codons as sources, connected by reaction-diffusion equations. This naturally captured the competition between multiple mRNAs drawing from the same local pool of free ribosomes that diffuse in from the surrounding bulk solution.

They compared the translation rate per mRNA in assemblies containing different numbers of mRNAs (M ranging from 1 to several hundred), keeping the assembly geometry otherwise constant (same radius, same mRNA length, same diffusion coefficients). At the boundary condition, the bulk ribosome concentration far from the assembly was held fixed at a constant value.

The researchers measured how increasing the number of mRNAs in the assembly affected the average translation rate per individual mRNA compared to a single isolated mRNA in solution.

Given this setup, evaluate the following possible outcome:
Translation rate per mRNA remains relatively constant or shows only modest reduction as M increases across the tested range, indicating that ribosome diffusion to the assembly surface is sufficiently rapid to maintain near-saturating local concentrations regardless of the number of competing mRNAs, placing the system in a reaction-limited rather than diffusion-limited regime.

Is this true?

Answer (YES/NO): NO